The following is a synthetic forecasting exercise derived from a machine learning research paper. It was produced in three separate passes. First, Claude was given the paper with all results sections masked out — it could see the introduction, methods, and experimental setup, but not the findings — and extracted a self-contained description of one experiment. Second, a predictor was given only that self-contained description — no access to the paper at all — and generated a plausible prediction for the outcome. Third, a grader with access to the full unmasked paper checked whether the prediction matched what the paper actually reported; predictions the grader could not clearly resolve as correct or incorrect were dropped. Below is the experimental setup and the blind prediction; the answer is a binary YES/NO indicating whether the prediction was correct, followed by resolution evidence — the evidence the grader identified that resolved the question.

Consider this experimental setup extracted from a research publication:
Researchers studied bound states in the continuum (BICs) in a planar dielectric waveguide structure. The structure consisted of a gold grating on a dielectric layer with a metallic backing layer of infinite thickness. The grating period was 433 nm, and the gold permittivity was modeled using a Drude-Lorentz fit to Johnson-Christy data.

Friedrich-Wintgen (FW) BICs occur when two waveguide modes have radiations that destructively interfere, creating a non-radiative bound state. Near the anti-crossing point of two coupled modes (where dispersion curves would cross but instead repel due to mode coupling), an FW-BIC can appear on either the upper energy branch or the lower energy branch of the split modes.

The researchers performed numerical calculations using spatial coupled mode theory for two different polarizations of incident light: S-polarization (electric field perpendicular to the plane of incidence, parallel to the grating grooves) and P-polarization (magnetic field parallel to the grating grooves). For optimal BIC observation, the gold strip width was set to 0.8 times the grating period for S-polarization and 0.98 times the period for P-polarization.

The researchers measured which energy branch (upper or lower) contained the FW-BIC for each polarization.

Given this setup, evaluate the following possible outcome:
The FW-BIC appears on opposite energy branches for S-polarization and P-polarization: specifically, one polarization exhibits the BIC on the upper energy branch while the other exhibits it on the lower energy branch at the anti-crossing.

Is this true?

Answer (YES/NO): YES